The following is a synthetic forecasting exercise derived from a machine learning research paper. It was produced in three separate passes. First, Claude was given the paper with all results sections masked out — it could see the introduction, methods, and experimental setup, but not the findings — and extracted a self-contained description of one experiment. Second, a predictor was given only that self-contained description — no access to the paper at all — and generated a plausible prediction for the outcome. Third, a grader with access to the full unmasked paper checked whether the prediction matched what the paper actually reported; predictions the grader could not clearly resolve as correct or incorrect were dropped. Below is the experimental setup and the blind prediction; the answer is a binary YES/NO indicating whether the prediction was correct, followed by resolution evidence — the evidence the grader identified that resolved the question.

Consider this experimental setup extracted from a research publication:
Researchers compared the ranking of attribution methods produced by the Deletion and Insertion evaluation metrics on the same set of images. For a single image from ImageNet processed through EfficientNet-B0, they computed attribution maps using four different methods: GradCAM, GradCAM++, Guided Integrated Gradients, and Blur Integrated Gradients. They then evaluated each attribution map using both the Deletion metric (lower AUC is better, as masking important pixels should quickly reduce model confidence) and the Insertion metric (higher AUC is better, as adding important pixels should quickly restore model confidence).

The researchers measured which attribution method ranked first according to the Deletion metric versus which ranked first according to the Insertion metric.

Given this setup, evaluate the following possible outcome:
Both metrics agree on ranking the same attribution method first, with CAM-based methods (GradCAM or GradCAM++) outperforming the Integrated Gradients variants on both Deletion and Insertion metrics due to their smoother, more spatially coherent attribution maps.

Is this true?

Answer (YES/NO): NO